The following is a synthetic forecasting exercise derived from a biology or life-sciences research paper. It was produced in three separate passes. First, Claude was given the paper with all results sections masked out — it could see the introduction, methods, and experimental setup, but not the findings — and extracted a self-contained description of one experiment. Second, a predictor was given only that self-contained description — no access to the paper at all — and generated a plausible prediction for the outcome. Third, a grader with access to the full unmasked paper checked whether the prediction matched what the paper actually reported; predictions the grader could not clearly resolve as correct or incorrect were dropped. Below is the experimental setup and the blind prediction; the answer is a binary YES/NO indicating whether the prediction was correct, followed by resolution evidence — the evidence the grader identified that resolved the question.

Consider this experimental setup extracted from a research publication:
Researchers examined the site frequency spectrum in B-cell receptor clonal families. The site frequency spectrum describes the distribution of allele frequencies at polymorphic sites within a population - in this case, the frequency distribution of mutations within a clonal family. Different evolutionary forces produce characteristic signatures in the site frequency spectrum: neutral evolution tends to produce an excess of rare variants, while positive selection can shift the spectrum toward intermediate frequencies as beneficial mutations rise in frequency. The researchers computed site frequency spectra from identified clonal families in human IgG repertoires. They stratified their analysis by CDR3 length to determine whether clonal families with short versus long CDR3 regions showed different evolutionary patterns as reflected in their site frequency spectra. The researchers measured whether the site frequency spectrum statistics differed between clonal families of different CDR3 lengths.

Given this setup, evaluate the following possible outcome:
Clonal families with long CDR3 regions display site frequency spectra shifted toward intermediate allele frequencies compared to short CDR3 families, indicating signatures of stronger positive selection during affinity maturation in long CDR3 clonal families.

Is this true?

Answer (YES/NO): NO